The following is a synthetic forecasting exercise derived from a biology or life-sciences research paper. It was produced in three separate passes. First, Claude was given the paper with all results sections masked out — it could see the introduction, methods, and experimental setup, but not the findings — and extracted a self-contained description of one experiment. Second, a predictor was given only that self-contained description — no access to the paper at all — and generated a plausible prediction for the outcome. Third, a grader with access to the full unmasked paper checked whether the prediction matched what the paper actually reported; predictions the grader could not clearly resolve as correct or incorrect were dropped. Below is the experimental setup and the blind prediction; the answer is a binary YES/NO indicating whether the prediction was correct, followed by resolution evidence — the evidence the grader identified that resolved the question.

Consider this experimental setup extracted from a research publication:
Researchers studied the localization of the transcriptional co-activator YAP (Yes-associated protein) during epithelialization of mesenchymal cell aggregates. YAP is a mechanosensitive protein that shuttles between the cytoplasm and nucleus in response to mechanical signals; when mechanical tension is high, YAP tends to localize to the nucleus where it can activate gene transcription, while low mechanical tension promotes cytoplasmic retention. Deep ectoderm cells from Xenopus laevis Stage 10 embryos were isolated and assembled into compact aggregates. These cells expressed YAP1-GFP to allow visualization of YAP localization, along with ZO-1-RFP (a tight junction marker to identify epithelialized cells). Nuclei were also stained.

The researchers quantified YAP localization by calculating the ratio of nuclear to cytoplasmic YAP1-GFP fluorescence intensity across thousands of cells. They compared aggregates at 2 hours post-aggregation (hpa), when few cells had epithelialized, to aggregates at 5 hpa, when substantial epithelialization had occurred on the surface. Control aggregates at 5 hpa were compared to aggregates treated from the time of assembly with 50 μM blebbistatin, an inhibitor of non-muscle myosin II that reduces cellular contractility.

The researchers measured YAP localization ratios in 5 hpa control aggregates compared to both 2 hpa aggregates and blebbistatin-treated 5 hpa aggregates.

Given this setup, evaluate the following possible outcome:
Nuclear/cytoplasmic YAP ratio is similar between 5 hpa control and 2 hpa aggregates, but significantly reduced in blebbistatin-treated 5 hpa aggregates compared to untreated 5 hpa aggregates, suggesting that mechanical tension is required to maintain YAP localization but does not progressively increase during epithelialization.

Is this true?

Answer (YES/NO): NO